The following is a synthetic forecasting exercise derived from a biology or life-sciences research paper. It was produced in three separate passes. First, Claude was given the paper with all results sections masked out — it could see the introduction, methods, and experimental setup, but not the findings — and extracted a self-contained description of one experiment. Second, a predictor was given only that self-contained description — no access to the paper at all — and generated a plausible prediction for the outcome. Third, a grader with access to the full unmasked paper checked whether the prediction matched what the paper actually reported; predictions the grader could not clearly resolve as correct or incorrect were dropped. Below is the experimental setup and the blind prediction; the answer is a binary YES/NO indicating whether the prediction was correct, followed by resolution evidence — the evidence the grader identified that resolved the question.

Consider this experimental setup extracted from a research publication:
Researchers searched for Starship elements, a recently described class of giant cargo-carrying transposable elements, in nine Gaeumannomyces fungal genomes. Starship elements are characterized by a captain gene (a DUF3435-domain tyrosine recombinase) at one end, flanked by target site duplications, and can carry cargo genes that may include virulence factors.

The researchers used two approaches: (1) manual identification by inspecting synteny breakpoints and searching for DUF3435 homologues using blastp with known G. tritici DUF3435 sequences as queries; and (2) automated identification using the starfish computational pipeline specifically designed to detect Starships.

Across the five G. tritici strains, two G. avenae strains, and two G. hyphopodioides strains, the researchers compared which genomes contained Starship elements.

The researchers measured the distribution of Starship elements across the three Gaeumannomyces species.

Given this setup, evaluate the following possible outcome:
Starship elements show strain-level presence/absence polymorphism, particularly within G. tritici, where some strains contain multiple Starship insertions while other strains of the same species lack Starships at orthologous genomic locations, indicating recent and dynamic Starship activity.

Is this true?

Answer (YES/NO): YES